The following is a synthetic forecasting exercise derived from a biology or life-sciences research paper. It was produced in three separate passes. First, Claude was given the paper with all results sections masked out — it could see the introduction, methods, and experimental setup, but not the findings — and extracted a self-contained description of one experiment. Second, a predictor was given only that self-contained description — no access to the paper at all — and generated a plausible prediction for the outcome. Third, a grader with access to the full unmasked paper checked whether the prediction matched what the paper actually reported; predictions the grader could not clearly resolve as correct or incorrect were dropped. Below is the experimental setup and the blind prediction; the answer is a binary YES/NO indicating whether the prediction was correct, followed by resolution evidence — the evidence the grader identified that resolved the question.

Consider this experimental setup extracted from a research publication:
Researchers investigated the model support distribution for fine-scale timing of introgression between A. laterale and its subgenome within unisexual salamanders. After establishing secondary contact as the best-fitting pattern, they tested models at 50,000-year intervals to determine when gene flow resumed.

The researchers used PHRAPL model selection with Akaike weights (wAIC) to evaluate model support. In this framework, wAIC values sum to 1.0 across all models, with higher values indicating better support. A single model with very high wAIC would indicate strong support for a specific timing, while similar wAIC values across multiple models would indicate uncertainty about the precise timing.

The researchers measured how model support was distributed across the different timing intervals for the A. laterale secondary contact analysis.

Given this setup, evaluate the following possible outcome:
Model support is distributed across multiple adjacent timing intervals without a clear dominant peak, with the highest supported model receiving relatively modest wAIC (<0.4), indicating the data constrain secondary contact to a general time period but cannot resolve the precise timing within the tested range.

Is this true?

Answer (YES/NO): NO